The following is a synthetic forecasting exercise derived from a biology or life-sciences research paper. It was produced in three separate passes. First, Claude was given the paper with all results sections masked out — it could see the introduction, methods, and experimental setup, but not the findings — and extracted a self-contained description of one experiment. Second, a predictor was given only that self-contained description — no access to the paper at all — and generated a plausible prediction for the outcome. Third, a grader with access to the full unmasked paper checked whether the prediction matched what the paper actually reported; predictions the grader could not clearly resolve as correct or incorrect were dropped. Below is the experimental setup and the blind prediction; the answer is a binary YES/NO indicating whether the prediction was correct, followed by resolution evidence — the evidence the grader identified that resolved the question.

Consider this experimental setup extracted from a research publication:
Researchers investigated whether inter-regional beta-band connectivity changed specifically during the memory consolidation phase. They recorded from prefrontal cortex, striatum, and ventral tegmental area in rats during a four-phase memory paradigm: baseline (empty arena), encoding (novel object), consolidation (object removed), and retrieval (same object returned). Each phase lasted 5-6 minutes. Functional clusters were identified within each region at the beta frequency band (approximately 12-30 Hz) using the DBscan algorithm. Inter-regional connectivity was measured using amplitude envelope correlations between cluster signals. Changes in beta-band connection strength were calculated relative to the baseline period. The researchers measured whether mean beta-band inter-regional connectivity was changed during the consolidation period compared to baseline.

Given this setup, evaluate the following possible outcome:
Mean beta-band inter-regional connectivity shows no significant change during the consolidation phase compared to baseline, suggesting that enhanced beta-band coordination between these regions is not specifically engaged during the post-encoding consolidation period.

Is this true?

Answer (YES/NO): NO